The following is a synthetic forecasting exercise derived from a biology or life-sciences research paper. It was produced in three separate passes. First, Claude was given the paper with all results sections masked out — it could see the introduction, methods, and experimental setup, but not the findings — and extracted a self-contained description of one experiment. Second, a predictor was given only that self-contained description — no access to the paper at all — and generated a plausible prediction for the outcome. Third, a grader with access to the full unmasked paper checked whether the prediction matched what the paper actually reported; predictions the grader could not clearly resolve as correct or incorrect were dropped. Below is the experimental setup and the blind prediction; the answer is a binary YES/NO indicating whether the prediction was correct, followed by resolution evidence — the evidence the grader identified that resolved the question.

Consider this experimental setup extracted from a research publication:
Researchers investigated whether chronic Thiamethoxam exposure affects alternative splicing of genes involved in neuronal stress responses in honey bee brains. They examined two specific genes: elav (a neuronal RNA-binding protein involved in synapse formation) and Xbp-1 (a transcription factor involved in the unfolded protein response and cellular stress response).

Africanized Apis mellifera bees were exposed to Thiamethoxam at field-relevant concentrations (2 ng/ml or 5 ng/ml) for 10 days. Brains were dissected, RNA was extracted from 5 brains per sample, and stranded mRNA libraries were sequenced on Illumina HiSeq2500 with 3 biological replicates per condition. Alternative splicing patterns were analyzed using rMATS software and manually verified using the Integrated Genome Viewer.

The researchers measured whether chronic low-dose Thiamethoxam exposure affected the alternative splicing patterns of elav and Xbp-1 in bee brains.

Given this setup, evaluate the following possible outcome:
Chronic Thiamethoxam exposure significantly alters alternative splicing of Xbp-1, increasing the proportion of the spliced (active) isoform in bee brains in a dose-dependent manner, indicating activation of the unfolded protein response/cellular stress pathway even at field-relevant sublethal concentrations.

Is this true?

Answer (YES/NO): NO